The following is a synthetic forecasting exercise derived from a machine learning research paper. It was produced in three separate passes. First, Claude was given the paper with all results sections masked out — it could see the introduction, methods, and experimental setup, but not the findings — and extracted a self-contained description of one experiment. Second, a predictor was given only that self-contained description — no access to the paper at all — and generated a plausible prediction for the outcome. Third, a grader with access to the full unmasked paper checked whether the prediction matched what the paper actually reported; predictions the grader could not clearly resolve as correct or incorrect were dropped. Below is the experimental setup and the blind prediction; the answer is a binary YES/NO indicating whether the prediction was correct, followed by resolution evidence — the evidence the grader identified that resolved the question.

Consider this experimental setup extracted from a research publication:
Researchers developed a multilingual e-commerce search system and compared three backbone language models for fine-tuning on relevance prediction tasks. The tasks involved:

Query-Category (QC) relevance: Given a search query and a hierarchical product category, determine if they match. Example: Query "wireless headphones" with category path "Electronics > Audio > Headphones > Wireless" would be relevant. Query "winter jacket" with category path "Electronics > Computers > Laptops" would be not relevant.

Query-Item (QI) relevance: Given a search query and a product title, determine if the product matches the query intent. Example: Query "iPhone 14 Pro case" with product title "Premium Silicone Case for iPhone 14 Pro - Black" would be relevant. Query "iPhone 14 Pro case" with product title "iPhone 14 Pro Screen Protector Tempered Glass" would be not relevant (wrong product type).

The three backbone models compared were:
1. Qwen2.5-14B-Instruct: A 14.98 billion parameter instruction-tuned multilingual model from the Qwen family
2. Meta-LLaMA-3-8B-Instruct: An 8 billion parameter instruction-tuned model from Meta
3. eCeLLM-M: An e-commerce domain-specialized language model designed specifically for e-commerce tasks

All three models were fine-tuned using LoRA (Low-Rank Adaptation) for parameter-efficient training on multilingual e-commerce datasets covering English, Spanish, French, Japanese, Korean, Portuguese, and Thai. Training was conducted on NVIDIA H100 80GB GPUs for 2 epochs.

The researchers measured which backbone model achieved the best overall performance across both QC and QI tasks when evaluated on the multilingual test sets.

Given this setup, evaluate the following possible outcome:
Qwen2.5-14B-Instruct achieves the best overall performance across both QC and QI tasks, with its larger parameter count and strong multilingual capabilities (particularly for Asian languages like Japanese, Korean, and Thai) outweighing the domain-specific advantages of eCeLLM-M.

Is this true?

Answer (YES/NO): YES